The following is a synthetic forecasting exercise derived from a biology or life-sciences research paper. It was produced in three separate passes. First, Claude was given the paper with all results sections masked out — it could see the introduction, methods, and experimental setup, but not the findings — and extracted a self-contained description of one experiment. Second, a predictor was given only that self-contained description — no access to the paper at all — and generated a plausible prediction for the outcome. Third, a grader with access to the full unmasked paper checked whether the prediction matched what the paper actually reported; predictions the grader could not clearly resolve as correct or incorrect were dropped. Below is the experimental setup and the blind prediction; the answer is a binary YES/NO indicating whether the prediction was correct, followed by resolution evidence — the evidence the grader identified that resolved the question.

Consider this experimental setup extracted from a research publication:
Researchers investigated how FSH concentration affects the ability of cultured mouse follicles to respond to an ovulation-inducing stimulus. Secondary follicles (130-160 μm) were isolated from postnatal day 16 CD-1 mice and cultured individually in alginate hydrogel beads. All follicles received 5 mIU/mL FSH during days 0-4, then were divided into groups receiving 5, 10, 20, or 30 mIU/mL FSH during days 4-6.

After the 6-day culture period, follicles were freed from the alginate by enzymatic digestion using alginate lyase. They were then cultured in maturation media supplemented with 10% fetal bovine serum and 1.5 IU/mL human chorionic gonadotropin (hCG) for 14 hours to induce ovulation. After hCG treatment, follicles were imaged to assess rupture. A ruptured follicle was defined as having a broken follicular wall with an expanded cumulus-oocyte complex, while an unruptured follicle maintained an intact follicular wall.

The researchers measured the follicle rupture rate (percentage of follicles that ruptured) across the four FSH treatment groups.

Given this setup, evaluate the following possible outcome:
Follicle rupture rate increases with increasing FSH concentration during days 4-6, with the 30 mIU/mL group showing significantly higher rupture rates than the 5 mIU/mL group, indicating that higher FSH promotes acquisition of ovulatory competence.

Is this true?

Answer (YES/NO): NO